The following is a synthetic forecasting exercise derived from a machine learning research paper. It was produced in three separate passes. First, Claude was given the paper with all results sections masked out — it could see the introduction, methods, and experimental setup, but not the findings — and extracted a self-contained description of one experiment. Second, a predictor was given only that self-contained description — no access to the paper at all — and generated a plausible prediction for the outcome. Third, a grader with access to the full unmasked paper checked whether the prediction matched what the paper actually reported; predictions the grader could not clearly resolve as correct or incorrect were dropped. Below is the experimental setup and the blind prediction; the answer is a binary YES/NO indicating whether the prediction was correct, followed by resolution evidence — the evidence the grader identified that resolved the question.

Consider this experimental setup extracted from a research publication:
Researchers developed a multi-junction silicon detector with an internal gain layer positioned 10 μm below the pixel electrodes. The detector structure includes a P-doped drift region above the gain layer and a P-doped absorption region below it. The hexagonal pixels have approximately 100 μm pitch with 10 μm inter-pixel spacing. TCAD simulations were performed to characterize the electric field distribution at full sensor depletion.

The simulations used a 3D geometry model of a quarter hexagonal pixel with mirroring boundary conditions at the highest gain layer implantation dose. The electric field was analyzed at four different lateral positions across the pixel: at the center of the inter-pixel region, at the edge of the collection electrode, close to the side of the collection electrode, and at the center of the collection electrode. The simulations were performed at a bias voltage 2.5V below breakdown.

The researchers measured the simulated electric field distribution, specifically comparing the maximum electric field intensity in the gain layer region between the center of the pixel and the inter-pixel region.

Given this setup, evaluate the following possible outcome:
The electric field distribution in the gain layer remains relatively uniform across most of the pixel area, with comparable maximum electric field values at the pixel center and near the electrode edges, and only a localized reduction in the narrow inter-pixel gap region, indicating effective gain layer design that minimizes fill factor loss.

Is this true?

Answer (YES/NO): YES